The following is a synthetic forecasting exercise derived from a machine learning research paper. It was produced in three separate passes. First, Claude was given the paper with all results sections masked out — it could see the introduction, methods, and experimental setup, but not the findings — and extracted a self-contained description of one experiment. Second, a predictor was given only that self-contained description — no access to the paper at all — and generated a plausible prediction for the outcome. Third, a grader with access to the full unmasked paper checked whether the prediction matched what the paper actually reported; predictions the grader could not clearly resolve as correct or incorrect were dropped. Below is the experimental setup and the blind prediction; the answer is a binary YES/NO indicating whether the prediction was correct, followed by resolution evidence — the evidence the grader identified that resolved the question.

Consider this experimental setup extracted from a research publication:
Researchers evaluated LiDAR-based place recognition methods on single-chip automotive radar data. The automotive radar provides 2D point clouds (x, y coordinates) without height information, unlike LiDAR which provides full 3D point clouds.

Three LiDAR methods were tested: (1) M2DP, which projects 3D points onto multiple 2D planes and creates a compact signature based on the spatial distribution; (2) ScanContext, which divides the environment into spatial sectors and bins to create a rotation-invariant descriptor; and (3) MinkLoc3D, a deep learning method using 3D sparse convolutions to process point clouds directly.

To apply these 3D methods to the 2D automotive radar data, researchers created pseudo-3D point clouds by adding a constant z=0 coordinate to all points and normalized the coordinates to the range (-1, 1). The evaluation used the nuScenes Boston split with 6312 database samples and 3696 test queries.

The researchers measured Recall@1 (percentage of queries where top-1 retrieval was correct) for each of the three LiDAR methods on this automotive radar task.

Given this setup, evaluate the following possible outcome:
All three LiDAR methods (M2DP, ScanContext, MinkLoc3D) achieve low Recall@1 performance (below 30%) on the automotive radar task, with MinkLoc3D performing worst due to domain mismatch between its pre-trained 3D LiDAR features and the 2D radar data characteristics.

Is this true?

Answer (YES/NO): NO